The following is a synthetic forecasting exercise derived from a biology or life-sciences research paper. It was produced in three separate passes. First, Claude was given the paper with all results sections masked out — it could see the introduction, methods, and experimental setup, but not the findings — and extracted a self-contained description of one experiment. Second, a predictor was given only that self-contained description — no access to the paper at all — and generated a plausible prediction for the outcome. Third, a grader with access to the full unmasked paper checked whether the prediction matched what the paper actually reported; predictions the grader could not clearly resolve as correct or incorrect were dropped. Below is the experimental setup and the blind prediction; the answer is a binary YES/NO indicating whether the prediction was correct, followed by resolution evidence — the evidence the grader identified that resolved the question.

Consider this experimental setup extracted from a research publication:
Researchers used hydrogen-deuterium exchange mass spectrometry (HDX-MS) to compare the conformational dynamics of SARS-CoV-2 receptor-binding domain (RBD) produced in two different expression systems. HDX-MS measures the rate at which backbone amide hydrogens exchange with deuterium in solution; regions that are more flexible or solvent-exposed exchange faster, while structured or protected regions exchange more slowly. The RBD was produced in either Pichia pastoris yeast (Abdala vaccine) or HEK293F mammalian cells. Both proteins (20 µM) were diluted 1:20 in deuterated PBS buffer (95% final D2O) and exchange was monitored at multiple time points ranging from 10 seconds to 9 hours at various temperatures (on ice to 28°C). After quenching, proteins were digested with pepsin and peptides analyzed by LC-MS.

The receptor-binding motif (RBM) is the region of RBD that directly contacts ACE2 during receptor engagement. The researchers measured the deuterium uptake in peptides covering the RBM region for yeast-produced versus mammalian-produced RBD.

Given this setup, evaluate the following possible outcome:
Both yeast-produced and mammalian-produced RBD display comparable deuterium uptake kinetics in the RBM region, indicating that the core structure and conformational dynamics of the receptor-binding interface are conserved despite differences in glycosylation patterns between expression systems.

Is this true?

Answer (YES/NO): NO